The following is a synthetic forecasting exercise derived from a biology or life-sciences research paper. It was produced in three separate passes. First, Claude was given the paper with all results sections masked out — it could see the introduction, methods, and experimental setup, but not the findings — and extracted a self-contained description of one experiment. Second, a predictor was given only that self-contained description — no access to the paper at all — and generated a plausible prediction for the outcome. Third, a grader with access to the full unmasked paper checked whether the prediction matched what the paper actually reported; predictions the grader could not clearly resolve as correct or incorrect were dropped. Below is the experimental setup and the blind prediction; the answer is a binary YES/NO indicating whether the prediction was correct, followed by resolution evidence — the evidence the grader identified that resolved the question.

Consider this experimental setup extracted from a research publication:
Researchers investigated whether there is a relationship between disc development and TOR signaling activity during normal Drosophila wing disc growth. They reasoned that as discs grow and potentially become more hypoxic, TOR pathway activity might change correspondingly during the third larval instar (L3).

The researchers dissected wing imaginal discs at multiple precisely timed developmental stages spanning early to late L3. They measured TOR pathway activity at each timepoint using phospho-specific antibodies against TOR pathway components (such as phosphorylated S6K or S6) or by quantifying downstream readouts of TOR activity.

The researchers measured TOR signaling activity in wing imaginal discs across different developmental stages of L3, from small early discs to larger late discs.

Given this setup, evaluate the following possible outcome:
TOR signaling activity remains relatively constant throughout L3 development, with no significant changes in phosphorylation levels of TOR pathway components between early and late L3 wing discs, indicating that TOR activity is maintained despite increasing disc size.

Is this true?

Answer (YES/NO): NO